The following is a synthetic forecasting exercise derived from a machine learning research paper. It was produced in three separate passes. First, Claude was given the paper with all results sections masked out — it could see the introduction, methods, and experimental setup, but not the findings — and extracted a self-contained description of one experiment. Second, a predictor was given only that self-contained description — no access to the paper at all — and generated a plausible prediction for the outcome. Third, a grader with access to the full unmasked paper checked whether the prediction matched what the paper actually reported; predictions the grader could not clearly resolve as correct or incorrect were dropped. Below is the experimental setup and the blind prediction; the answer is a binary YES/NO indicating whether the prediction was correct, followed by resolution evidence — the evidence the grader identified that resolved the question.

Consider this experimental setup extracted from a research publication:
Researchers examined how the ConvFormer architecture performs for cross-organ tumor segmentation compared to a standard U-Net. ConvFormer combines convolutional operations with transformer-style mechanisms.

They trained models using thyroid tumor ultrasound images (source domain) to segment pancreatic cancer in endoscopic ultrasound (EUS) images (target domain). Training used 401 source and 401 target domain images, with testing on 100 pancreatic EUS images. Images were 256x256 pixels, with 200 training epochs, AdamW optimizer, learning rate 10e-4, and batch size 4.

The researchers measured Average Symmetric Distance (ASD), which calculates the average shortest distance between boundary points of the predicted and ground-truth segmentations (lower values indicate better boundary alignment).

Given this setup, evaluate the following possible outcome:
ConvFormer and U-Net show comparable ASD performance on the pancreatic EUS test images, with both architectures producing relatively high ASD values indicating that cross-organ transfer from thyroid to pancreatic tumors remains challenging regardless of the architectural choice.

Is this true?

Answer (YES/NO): NO